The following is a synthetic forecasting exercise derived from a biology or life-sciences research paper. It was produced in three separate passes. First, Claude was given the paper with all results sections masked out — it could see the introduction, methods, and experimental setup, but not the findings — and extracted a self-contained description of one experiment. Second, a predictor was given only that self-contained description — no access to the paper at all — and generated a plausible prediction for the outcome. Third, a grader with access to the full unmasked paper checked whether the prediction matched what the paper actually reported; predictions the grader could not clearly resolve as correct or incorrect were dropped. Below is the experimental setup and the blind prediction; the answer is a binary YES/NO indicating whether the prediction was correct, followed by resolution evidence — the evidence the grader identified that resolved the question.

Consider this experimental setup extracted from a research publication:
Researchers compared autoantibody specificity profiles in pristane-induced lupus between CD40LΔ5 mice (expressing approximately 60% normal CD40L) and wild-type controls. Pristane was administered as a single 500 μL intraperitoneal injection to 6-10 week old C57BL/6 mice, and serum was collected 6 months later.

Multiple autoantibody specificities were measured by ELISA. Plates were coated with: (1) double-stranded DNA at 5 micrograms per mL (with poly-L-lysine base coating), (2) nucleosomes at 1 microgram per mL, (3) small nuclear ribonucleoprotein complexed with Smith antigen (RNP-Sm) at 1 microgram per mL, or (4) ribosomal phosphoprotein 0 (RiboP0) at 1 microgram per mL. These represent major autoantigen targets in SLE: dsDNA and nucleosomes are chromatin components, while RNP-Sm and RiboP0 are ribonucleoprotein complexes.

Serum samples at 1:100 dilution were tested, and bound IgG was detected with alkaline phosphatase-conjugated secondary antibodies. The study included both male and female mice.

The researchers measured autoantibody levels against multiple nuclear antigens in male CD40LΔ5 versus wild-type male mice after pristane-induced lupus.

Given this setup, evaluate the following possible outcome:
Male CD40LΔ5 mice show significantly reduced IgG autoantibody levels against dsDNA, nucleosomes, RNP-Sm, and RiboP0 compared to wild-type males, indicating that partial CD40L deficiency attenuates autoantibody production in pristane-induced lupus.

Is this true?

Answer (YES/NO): NO